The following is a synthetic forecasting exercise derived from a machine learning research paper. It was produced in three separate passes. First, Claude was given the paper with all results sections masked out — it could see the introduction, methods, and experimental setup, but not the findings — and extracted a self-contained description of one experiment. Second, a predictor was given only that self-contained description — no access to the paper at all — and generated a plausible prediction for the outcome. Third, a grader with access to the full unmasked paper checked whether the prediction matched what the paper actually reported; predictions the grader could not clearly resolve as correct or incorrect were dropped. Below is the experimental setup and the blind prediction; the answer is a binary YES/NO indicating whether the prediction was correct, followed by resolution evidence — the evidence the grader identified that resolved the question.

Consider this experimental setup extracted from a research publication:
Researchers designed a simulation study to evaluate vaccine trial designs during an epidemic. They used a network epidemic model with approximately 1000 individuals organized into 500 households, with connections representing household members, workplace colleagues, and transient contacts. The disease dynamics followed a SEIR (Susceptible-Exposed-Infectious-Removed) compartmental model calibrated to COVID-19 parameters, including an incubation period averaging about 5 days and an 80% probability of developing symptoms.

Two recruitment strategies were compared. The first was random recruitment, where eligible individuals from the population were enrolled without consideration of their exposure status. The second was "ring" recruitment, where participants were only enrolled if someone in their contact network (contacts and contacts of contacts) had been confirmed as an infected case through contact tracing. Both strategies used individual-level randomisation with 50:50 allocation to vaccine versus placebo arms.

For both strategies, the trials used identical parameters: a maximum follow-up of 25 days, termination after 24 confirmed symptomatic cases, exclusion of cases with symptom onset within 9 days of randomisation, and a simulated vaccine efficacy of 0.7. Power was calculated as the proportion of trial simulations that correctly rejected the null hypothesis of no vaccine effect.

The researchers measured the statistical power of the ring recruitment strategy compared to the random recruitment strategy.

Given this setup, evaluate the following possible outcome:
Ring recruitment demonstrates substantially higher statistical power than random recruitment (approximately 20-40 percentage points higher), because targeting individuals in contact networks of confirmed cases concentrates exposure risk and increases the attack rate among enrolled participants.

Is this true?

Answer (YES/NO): NO